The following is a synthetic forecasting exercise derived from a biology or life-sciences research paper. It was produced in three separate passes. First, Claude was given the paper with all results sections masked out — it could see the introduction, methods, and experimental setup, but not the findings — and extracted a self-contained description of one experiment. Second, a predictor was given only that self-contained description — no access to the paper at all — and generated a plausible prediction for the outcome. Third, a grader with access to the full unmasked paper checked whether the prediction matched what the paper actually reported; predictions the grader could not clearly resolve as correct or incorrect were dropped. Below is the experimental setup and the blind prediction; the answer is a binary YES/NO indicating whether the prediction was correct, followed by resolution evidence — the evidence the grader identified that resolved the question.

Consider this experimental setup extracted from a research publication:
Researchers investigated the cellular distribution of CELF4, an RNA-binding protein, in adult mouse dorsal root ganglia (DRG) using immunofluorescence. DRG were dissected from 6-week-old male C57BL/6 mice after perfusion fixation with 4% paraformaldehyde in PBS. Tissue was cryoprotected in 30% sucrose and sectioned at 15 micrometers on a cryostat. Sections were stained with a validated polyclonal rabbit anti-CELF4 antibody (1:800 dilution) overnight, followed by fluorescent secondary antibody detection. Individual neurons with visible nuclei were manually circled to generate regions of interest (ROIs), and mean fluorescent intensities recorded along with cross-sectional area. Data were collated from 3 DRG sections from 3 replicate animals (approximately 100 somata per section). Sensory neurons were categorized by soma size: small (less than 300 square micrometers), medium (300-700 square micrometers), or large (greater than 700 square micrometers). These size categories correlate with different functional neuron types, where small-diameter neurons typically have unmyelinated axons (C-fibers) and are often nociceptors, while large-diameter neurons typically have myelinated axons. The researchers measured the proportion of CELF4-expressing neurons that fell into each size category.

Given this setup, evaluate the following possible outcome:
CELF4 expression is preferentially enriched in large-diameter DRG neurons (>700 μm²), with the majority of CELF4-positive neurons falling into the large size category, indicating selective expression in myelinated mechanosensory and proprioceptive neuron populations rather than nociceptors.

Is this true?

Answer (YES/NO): NO